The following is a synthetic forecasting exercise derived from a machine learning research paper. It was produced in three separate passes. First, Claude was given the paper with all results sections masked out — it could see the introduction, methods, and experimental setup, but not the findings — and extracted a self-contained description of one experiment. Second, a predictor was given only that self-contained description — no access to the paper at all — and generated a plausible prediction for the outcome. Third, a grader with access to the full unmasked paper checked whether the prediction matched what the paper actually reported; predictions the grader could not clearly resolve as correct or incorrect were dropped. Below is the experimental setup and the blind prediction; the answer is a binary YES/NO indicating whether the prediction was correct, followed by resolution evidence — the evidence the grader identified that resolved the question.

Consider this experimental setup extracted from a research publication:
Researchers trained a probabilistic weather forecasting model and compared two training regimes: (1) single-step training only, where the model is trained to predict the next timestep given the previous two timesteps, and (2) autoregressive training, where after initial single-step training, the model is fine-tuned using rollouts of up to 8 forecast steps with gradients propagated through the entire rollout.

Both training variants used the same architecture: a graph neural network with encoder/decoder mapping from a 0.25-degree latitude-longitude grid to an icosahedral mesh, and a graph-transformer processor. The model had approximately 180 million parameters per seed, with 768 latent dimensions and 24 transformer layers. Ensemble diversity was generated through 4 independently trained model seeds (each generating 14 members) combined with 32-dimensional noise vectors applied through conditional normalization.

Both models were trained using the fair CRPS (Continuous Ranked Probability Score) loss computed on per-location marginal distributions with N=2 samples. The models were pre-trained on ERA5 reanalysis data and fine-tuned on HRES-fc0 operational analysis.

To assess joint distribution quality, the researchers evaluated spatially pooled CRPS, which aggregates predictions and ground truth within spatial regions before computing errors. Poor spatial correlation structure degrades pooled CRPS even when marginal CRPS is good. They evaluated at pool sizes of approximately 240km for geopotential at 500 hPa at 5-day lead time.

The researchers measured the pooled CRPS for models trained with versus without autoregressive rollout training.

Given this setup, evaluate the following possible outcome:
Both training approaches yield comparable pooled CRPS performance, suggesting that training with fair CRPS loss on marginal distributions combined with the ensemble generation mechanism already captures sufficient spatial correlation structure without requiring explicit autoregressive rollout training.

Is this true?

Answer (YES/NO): NO